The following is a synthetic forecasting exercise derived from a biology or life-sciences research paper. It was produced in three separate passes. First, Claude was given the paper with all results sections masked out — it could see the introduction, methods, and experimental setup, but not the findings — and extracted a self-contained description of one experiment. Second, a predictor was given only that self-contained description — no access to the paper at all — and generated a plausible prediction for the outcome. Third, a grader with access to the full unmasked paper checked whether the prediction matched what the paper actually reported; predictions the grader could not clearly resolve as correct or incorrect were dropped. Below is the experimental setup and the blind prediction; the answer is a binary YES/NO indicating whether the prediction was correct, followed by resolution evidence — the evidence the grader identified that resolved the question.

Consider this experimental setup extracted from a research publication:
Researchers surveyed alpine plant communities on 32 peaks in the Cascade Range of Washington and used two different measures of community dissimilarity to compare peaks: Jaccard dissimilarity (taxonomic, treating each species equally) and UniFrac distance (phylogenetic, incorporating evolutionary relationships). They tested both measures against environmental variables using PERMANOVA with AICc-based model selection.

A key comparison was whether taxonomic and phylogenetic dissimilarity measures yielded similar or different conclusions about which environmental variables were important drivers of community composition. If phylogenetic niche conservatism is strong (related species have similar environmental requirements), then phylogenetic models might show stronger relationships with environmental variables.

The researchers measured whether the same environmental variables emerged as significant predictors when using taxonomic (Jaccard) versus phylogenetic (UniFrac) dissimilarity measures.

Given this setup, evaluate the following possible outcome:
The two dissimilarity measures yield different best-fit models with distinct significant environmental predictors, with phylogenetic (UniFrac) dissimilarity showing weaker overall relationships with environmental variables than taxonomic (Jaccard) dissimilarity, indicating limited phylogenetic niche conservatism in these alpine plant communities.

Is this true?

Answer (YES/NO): NO